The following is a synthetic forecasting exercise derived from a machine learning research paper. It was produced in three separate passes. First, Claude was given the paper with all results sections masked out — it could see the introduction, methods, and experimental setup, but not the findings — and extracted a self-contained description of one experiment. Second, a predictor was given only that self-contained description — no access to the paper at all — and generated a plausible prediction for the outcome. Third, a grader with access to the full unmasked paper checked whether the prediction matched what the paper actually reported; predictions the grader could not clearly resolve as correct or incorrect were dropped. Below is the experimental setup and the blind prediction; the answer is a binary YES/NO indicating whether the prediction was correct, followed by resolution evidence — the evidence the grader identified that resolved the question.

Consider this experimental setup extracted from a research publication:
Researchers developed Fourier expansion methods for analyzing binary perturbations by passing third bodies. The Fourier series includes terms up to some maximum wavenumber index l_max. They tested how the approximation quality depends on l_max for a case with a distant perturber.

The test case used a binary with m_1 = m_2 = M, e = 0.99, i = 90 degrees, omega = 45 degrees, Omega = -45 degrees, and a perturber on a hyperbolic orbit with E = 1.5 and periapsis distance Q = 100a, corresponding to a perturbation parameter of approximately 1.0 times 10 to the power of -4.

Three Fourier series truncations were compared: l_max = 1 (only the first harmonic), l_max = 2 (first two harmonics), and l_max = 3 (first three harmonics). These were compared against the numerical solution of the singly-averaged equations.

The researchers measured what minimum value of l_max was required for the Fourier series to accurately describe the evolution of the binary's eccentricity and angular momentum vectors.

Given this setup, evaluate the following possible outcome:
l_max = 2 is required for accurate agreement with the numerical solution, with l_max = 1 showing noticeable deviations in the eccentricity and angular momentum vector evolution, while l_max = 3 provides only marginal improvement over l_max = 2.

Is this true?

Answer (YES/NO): YES